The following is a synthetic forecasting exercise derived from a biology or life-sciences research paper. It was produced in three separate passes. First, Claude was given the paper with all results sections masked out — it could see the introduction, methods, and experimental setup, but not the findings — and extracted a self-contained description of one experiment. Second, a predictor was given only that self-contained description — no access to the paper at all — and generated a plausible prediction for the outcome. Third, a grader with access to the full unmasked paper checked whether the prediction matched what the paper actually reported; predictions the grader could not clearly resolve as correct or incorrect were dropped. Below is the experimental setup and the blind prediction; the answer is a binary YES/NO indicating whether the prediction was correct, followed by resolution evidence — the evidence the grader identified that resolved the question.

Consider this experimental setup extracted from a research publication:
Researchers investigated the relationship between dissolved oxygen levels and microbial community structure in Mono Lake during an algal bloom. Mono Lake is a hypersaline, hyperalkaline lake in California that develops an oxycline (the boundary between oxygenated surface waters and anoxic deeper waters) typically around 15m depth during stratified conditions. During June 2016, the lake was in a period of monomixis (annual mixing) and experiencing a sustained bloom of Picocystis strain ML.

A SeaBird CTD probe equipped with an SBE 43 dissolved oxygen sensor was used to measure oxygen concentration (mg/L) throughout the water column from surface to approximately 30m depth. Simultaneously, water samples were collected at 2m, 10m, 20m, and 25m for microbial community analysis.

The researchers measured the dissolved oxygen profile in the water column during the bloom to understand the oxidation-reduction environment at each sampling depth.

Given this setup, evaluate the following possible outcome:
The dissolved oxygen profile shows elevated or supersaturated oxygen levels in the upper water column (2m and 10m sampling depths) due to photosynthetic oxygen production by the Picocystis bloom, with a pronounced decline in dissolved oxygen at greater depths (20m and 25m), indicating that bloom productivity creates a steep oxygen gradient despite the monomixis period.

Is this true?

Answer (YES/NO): NO